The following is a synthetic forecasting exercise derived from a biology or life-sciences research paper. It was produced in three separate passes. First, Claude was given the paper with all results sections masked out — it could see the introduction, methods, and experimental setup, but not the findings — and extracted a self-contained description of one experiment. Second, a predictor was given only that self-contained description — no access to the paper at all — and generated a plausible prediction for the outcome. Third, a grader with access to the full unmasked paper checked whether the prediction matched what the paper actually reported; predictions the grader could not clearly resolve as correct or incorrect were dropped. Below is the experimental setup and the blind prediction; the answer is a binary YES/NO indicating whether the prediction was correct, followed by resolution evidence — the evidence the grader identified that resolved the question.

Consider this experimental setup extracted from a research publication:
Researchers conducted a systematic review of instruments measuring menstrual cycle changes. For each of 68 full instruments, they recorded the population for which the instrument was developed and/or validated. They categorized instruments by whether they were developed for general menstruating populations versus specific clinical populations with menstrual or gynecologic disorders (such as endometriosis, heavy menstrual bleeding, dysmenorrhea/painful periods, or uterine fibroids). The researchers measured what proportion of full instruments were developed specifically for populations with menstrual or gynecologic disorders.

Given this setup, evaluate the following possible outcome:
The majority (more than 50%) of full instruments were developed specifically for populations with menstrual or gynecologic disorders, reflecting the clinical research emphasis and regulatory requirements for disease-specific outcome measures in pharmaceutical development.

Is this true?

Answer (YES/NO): YES